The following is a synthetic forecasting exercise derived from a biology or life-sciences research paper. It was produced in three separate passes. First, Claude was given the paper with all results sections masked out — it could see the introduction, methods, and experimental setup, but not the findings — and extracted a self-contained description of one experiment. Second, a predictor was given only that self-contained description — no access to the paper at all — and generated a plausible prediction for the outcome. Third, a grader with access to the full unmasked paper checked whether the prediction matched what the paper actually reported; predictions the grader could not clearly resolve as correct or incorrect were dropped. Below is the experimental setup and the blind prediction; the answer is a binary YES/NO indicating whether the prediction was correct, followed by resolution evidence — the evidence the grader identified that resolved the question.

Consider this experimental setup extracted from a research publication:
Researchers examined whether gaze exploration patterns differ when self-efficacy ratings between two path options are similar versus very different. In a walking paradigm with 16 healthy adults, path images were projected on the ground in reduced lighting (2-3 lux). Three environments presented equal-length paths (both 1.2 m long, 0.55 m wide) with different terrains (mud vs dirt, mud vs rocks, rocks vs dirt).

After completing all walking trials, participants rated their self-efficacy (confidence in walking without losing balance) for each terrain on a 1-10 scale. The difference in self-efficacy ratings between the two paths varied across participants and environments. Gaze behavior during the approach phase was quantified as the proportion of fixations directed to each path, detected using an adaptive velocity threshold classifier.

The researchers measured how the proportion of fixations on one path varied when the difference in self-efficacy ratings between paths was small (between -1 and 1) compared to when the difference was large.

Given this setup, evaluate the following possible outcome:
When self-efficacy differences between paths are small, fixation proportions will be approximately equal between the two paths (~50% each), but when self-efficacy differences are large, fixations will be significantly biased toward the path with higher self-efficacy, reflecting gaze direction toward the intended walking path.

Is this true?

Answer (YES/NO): YES